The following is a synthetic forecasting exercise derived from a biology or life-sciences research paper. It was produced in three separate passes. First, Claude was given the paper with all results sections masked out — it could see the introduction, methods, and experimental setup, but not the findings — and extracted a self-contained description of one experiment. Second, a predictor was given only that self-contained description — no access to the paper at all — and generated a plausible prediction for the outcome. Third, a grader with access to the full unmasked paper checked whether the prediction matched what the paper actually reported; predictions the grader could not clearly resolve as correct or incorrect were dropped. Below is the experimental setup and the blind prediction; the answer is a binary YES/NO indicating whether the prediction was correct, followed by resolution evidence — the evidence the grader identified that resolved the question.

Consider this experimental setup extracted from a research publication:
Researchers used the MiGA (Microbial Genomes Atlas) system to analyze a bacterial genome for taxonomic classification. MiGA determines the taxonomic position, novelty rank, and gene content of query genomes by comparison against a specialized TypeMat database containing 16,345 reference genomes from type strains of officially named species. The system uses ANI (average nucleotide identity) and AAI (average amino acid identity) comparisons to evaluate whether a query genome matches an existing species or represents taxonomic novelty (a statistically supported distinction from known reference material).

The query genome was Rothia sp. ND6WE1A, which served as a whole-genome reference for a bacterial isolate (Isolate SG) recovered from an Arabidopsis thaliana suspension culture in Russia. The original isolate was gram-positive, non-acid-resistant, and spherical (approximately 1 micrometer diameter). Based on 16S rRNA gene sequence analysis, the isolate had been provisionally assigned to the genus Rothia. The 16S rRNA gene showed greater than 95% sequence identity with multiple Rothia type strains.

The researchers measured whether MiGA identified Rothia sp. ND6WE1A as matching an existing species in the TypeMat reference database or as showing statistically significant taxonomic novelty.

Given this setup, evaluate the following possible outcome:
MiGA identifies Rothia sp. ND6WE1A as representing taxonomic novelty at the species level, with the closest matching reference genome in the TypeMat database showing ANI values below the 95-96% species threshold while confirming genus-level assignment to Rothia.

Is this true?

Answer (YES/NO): NO